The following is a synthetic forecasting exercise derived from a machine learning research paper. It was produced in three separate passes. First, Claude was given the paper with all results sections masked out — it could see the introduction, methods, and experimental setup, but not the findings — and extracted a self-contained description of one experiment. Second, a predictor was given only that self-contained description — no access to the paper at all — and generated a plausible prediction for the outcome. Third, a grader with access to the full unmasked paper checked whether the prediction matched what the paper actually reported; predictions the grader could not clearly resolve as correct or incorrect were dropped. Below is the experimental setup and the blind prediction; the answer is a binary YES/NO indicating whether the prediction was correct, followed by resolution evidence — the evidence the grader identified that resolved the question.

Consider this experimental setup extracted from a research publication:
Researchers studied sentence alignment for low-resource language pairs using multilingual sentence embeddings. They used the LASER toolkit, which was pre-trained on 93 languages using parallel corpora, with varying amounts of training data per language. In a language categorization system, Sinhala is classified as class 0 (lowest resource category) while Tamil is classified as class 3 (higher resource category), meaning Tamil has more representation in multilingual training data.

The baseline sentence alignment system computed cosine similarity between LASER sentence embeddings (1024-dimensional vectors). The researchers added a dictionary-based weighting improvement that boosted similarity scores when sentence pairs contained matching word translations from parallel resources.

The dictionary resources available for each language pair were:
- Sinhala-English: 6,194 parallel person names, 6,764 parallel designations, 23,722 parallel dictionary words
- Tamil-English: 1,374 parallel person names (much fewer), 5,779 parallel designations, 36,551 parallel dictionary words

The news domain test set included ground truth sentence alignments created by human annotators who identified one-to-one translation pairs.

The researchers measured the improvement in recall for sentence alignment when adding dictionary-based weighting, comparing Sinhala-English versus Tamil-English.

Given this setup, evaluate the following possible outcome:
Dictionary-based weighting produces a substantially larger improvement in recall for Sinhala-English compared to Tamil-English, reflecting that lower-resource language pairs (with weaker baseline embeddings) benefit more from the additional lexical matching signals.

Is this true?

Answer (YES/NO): NO